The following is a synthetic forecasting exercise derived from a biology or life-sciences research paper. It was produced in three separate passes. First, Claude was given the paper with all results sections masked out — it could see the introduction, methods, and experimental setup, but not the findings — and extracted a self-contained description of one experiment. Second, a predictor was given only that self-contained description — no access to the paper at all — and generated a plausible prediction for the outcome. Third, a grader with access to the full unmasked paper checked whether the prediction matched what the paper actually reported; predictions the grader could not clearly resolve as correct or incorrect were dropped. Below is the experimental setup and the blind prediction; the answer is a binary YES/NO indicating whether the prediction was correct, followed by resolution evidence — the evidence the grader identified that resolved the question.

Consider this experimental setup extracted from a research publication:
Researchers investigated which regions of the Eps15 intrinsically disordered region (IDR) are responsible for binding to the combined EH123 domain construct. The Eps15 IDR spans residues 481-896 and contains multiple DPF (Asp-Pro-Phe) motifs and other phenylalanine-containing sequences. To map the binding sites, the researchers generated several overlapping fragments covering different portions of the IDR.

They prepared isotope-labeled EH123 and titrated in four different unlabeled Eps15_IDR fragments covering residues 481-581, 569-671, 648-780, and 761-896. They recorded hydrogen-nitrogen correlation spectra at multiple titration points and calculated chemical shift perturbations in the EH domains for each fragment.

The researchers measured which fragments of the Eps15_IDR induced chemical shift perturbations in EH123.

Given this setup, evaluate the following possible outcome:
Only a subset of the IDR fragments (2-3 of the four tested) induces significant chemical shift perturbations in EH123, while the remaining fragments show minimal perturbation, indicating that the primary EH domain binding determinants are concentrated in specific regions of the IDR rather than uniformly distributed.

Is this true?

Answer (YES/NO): YES